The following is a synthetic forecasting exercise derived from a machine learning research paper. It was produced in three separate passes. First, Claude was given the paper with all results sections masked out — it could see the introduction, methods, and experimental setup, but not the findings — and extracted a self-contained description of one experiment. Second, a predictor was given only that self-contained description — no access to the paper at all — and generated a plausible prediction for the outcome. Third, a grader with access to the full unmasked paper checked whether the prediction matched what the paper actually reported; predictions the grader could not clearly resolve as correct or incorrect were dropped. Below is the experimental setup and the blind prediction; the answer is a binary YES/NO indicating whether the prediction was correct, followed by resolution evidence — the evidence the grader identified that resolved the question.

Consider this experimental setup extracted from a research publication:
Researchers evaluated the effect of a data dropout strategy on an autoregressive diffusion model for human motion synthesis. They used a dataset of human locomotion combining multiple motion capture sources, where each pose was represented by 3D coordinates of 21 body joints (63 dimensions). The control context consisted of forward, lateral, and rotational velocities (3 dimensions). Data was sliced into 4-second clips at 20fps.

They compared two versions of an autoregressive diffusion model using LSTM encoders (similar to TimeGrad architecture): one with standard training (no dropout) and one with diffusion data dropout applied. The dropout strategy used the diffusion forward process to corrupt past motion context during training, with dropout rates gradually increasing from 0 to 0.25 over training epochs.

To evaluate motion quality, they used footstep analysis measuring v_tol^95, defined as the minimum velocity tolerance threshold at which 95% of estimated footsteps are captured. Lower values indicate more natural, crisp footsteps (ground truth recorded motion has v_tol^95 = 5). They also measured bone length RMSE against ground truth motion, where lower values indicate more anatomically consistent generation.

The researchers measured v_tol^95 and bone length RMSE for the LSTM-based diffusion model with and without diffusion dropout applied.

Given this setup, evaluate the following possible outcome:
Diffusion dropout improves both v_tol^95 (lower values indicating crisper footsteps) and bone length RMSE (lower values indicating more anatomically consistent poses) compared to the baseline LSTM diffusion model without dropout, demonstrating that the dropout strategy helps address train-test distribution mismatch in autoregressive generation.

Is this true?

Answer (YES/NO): YES